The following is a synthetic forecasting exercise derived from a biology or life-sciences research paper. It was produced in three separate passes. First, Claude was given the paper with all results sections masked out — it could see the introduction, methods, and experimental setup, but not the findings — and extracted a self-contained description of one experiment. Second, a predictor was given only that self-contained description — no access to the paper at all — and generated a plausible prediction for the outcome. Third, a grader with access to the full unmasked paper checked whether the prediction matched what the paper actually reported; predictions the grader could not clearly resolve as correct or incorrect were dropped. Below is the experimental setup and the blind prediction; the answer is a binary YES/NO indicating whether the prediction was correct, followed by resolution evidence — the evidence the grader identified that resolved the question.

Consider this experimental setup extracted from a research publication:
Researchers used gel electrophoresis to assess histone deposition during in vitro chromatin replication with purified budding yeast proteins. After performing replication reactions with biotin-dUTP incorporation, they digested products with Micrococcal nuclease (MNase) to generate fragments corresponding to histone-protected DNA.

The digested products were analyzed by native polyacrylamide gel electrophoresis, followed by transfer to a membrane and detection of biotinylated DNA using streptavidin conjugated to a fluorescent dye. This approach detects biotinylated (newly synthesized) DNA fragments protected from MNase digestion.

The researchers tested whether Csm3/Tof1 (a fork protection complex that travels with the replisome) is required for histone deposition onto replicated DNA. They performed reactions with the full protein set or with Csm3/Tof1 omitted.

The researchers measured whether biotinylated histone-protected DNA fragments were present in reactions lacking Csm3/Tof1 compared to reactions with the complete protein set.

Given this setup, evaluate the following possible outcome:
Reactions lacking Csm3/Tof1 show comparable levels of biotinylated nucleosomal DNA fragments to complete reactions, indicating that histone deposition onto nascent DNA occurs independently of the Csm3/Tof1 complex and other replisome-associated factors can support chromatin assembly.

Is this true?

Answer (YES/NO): YES